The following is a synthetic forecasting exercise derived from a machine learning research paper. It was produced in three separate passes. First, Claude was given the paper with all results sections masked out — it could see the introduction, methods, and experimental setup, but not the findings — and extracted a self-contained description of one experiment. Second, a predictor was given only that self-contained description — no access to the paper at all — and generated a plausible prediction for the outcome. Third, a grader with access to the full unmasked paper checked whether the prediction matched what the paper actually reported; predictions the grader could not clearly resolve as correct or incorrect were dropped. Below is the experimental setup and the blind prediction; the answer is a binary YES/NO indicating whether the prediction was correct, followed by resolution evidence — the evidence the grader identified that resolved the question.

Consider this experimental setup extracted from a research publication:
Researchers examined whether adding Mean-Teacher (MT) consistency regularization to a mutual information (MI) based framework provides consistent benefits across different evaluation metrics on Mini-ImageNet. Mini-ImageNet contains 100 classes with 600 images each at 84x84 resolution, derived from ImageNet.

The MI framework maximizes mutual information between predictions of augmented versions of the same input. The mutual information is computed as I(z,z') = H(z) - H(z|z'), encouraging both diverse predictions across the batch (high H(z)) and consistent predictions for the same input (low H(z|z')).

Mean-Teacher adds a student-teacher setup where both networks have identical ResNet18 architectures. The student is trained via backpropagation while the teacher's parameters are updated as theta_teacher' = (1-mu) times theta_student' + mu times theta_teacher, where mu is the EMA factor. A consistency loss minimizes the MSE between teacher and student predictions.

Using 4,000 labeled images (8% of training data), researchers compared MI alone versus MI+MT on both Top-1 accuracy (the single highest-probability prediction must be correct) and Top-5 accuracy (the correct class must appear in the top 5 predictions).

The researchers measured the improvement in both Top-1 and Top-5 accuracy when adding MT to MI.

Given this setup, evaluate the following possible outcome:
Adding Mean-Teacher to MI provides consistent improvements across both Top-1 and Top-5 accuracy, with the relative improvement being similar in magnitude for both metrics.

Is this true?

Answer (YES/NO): NO